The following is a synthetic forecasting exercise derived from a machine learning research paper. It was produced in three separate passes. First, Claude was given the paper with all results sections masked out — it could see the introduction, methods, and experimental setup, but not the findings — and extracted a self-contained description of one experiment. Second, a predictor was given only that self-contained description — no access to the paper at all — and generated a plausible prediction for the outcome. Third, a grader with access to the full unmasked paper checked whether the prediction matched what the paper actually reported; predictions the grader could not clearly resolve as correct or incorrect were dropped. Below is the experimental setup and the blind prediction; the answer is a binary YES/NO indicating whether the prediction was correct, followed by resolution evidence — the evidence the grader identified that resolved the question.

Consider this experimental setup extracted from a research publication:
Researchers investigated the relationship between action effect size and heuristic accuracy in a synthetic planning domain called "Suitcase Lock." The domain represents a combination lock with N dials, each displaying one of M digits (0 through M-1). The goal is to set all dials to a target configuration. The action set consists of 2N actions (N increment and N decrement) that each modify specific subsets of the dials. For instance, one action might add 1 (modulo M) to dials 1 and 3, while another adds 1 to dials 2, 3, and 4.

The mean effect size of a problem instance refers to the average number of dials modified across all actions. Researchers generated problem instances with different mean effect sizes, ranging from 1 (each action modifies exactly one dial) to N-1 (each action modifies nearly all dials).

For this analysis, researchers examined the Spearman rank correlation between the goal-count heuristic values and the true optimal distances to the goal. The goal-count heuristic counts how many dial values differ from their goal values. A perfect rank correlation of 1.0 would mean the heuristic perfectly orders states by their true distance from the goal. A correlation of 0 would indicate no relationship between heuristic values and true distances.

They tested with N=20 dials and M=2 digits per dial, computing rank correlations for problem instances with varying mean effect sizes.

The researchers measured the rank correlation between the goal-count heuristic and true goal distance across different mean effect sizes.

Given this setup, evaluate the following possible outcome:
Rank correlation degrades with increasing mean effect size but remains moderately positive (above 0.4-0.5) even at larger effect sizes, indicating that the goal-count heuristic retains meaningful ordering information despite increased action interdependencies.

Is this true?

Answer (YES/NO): NO